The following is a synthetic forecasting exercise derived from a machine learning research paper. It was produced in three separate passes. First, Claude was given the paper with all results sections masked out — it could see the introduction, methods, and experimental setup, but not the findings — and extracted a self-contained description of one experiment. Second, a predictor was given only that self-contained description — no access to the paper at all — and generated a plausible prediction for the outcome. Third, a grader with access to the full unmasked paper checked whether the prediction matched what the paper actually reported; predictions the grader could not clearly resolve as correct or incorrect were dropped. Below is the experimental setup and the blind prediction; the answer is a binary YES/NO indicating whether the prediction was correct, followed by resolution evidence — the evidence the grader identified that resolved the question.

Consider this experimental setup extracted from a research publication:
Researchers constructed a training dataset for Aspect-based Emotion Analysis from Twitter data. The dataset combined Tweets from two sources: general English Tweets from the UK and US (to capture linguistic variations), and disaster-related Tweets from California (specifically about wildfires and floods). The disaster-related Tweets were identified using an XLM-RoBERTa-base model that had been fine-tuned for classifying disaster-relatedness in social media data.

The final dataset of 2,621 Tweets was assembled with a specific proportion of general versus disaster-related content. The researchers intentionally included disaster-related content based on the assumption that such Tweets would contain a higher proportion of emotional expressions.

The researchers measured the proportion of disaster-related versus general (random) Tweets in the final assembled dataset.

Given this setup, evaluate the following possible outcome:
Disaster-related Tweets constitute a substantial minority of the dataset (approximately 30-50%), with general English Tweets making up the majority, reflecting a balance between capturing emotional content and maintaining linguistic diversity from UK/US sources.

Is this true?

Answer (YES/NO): NO